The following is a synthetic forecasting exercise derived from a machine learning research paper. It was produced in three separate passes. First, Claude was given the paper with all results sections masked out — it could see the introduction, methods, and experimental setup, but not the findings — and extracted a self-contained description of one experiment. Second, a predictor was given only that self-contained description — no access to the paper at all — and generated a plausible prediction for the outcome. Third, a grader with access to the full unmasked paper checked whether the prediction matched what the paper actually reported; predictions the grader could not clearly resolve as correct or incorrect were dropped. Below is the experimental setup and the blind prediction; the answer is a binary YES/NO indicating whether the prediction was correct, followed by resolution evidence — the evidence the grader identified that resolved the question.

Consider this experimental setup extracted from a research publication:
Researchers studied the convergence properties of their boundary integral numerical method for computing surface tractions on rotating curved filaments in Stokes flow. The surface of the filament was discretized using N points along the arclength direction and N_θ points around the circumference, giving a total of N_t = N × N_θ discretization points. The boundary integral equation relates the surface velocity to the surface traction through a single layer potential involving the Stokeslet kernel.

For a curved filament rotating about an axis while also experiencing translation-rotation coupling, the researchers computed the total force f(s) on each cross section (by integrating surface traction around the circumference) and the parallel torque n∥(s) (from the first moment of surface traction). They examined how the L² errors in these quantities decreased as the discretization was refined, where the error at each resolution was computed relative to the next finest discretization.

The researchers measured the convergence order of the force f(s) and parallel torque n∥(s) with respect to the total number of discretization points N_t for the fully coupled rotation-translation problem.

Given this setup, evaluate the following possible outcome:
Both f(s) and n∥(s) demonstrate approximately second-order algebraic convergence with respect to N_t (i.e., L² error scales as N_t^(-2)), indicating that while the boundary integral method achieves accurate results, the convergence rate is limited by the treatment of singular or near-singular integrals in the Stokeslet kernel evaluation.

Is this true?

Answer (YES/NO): NO